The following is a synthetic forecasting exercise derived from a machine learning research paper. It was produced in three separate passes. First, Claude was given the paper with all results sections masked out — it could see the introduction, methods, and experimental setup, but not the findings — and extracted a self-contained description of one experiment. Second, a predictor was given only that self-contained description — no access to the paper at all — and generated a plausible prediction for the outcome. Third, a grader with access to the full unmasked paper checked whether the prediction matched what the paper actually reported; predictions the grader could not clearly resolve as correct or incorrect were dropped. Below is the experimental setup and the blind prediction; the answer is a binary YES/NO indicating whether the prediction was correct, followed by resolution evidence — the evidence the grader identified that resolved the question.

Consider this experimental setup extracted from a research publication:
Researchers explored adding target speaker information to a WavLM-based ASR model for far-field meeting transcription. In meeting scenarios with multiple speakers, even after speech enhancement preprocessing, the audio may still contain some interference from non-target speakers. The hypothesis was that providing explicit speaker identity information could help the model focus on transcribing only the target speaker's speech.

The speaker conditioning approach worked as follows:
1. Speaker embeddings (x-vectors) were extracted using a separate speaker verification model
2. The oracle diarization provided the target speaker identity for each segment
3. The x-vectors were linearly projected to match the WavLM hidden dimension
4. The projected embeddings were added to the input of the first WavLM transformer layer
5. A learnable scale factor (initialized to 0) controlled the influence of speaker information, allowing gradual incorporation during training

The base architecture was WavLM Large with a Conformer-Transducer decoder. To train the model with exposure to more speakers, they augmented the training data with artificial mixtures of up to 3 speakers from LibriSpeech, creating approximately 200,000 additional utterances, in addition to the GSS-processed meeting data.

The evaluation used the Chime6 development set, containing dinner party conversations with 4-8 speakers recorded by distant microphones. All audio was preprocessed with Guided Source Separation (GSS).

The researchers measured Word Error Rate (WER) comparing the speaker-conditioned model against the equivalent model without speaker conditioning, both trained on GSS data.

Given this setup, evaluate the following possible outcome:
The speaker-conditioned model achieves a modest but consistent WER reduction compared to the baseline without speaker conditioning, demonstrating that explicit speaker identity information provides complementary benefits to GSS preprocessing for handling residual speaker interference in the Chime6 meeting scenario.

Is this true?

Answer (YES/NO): NO